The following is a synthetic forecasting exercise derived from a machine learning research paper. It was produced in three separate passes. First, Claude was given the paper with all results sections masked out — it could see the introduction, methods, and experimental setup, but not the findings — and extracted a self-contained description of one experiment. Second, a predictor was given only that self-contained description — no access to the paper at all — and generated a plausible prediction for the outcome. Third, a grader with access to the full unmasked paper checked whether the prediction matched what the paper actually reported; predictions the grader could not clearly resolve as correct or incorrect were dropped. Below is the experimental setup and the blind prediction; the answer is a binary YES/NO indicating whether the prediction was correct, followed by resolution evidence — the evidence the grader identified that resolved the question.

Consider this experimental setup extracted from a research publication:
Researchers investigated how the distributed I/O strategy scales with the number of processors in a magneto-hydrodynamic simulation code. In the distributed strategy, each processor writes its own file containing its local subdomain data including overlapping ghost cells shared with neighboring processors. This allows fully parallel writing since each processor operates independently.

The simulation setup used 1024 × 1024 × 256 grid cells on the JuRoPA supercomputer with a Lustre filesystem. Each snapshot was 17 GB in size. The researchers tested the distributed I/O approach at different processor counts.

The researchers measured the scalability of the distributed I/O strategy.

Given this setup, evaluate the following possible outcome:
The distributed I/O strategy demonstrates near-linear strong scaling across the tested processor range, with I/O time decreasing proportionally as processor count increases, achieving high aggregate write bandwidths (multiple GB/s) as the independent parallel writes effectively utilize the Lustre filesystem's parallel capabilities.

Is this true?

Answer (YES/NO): NO